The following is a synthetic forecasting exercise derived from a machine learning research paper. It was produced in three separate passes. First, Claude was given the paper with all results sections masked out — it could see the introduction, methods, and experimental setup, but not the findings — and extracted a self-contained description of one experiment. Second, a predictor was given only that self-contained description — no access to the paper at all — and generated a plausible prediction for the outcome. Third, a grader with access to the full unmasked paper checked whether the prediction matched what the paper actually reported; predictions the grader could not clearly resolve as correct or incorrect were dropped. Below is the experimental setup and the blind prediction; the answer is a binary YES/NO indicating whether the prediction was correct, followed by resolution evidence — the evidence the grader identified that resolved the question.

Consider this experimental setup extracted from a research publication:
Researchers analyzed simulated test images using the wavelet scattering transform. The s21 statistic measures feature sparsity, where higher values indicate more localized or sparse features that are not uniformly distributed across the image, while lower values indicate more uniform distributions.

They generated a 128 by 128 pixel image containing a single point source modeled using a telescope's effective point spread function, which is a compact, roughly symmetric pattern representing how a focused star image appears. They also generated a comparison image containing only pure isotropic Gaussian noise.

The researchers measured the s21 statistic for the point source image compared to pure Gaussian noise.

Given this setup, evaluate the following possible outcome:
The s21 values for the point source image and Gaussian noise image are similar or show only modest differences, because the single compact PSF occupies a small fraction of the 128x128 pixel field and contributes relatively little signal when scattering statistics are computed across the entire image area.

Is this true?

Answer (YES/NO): NO